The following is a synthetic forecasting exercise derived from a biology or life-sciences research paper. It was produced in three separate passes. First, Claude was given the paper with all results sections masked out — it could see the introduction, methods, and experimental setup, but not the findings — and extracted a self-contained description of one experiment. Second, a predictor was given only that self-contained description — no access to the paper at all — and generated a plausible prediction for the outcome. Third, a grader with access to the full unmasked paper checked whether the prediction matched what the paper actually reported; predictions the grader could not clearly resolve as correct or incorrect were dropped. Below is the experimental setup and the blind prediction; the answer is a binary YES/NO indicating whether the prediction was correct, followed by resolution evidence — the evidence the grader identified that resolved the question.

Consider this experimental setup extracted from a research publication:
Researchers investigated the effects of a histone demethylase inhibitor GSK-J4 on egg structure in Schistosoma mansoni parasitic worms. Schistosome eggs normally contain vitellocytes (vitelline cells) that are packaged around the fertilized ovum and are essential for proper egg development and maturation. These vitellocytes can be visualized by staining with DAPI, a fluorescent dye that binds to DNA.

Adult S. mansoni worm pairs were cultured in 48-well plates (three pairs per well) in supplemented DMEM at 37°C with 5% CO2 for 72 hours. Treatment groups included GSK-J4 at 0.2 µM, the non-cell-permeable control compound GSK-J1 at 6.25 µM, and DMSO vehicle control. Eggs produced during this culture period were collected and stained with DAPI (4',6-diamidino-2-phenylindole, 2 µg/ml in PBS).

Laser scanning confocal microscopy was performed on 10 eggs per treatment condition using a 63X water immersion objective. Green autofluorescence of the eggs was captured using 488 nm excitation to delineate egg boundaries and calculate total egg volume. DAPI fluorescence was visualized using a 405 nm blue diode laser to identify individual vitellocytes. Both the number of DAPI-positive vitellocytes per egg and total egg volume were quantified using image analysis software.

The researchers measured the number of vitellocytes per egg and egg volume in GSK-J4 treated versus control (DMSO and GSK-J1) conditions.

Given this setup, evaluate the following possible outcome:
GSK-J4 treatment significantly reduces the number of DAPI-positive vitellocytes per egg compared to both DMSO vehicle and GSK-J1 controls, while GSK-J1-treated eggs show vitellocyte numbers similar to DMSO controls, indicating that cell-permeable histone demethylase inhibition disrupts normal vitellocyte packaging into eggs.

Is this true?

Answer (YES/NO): YES